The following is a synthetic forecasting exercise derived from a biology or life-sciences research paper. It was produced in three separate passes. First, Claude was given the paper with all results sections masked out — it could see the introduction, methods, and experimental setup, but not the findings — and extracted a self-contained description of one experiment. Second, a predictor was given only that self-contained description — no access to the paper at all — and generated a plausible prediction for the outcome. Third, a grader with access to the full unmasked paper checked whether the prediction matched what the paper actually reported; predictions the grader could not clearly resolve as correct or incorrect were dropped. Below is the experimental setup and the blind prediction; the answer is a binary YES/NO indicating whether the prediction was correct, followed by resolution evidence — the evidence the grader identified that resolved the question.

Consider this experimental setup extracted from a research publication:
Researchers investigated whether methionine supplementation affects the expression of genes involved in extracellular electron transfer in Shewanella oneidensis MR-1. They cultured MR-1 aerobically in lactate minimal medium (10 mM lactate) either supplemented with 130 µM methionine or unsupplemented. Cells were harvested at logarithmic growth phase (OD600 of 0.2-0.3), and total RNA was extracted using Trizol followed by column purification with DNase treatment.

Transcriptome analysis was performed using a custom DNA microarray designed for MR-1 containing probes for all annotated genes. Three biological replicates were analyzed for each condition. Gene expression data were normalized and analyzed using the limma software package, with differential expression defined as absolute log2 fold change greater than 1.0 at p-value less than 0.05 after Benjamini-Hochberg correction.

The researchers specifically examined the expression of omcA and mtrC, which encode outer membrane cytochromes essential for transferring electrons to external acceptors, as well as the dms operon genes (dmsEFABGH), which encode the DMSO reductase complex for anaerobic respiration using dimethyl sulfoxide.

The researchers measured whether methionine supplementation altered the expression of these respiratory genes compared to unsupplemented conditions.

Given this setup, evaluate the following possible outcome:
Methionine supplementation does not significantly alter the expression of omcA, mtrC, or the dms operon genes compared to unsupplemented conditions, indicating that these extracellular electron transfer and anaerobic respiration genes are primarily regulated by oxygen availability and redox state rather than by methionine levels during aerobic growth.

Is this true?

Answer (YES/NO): NO